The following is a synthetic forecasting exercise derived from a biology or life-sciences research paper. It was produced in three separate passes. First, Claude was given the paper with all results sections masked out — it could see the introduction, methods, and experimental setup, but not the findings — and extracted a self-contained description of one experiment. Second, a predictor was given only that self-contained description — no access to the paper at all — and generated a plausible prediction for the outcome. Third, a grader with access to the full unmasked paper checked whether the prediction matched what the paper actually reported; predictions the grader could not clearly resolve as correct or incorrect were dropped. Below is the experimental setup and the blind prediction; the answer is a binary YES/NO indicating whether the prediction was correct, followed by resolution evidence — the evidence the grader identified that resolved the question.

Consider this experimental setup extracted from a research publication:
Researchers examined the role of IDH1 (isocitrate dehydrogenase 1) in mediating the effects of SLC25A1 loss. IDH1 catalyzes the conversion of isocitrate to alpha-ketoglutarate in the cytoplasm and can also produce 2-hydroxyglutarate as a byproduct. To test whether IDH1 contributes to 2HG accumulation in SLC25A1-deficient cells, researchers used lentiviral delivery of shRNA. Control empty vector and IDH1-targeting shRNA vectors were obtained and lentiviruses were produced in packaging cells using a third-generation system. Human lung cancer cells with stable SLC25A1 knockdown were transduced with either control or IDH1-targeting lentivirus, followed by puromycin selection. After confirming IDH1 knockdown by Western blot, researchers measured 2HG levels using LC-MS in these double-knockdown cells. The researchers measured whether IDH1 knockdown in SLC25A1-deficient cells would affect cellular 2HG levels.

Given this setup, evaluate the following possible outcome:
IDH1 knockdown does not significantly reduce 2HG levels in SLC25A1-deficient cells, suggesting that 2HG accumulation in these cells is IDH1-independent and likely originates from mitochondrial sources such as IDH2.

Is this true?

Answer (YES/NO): NO